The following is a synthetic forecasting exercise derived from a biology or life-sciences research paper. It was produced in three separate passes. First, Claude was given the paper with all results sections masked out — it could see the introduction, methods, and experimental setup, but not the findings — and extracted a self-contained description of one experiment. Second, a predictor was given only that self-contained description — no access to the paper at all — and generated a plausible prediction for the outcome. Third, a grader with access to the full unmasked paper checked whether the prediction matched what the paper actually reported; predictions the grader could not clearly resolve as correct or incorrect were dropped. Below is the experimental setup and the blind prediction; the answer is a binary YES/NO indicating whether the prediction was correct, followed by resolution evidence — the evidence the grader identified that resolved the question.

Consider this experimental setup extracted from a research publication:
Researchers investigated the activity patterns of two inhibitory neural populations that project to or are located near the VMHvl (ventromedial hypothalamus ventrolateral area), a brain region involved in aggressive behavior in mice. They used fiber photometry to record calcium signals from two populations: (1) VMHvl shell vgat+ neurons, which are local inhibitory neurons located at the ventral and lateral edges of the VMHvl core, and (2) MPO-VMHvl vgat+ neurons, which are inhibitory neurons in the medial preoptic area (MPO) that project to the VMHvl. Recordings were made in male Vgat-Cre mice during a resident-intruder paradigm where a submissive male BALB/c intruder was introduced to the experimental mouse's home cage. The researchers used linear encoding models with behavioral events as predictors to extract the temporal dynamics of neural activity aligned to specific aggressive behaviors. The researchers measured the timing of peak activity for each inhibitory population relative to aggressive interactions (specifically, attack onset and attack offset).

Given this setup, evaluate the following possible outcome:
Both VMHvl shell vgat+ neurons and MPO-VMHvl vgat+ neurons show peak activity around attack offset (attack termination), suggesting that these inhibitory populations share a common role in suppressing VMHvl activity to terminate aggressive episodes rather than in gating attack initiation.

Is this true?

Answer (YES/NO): NO